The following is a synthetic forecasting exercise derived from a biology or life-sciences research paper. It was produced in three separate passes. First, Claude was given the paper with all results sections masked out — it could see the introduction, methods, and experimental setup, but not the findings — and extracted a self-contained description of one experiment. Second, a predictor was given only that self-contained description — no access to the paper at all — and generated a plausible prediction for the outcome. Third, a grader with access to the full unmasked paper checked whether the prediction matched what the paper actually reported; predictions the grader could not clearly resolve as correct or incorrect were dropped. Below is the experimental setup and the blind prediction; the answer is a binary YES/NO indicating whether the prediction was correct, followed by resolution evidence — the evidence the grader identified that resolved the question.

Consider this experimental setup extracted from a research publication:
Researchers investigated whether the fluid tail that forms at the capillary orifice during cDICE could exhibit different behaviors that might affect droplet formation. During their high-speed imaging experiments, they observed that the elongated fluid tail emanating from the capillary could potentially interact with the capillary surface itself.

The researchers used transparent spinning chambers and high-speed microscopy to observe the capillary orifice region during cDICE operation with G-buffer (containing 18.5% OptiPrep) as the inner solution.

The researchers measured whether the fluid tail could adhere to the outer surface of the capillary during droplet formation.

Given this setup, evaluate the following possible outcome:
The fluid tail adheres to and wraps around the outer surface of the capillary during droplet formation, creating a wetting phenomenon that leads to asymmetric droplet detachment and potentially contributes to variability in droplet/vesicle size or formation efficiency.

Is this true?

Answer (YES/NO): NO